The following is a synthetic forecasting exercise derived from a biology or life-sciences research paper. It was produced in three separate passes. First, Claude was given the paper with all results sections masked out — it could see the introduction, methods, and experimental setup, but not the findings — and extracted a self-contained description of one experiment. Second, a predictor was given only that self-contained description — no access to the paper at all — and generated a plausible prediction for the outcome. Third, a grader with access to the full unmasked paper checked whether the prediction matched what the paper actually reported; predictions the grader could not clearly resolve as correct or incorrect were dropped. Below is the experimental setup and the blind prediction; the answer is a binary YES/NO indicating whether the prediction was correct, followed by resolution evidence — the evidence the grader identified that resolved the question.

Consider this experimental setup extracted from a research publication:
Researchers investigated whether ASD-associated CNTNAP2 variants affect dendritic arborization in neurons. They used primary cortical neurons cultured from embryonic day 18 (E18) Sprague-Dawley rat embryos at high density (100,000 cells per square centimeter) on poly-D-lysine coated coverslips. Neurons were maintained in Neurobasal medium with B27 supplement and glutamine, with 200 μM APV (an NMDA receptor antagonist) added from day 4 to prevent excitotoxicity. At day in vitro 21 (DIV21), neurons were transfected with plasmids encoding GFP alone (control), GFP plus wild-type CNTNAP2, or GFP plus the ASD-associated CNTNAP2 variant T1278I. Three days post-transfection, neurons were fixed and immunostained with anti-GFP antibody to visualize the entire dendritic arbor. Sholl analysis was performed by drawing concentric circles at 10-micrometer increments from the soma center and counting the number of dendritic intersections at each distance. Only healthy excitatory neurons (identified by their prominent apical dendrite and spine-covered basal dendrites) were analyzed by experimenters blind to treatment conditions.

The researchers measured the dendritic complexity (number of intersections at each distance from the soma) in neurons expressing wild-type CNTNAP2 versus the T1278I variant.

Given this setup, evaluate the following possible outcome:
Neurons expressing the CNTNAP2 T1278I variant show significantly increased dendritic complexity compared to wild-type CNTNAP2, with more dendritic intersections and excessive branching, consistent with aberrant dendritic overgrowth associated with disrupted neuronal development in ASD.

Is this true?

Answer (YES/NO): NO